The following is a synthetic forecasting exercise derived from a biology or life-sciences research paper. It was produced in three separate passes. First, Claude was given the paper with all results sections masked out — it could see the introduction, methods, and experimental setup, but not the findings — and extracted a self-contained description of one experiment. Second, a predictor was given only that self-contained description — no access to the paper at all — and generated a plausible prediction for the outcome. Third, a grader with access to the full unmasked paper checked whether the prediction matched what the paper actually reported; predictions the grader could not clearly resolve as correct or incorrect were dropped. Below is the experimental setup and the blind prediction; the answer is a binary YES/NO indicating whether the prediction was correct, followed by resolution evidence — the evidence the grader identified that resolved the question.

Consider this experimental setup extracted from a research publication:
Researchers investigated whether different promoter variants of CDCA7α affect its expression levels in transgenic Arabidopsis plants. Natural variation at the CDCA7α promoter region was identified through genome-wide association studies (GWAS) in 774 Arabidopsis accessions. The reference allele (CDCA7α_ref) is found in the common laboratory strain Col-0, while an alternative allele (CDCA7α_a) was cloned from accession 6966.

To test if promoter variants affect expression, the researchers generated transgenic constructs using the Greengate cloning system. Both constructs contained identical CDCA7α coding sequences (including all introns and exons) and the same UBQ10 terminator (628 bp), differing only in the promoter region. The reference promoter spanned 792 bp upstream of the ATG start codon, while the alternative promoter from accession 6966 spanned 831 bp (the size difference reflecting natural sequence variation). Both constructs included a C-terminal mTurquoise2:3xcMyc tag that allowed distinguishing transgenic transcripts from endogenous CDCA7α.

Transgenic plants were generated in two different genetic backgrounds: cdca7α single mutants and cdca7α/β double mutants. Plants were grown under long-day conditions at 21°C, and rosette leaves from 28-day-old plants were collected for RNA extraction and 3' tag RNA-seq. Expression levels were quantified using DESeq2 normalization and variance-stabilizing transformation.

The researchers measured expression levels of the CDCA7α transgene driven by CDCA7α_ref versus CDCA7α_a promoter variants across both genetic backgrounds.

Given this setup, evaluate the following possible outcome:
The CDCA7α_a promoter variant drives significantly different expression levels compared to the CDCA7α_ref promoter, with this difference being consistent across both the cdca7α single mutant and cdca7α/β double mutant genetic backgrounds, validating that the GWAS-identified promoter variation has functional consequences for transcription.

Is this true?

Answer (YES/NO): YES